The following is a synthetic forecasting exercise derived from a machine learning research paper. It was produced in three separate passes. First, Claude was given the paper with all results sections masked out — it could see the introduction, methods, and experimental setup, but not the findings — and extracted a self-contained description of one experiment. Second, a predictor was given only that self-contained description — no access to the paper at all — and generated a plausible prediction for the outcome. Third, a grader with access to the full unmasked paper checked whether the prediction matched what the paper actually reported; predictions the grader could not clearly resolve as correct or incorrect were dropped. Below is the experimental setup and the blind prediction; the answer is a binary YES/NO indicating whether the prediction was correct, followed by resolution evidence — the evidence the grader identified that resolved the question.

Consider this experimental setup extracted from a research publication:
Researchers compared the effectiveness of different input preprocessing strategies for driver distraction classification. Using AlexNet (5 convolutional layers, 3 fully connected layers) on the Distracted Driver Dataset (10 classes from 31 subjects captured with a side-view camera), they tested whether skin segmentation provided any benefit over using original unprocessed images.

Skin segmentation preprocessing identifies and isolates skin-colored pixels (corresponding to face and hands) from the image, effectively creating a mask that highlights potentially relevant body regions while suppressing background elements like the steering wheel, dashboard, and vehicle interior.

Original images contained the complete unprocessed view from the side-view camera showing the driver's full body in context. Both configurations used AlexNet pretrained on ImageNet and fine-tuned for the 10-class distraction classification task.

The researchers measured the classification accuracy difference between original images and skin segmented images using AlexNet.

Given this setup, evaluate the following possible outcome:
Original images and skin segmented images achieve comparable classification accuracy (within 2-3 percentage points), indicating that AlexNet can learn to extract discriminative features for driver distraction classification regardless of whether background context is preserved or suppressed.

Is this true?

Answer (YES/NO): YES